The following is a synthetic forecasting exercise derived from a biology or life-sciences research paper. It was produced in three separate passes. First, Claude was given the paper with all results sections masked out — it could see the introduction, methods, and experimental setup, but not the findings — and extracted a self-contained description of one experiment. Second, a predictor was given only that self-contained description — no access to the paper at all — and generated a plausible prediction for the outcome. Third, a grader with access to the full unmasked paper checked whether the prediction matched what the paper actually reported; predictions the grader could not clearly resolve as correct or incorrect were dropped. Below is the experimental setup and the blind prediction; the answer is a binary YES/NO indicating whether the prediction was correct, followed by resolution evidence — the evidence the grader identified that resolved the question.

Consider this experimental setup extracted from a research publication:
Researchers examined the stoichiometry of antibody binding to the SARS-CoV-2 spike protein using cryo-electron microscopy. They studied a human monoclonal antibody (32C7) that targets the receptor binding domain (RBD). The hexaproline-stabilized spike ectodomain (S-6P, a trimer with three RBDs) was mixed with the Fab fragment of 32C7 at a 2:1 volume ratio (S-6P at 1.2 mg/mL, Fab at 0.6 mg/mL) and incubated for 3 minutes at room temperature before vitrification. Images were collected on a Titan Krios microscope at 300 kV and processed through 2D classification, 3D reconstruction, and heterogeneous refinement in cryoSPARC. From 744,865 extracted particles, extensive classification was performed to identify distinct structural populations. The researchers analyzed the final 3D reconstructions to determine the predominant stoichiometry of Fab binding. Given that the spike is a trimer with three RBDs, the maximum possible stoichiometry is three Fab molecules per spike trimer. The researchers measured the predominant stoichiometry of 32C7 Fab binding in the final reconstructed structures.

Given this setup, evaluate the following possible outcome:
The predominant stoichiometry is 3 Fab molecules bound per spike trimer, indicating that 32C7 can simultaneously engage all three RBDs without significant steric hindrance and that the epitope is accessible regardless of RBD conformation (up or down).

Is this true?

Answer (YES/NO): NO